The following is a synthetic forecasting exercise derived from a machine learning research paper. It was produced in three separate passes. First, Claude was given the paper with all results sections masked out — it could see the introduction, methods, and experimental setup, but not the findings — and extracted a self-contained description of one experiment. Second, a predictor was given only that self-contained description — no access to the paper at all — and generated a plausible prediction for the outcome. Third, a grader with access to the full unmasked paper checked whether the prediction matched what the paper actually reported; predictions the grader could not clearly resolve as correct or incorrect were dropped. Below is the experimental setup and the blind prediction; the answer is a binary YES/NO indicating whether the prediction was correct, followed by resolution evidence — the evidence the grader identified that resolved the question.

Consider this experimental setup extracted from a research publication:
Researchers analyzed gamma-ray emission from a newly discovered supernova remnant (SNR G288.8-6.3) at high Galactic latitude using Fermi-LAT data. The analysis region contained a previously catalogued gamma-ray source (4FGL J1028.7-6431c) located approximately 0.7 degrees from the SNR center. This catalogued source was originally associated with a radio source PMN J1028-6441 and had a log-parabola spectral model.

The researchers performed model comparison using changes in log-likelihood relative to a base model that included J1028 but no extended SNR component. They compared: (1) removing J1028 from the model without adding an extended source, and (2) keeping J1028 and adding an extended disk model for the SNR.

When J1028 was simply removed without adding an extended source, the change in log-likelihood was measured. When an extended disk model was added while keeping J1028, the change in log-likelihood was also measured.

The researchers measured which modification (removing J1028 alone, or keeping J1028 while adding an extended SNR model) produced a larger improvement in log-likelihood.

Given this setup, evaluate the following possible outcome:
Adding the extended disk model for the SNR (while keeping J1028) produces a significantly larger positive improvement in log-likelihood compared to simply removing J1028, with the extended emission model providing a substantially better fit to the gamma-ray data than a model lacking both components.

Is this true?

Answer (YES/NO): YES